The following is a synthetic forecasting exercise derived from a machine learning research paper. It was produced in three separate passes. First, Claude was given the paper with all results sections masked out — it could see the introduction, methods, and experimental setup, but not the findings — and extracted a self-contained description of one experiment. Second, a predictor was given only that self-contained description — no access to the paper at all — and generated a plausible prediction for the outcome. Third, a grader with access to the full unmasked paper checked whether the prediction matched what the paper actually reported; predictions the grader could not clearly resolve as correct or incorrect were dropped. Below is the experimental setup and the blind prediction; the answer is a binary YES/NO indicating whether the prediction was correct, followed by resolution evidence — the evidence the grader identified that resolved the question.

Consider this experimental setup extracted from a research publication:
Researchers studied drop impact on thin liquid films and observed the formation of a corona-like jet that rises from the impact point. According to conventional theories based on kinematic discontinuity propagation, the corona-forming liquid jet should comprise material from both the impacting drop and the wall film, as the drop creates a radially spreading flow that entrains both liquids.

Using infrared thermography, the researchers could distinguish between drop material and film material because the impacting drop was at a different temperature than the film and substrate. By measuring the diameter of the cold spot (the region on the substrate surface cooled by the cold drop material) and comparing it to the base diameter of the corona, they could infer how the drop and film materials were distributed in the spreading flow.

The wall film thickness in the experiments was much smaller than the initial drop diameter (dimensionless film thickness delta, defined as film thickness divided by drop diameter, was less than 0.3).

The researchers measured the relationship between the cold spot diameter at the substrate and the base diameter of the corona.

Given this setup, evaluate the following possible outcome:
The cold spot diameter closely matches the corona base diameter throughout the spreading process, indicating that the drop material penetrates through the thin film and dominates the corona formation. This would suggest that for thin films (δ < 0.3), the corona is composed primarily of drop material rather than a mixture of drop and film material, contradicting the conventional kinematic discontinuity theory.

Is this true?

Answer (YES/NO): NO